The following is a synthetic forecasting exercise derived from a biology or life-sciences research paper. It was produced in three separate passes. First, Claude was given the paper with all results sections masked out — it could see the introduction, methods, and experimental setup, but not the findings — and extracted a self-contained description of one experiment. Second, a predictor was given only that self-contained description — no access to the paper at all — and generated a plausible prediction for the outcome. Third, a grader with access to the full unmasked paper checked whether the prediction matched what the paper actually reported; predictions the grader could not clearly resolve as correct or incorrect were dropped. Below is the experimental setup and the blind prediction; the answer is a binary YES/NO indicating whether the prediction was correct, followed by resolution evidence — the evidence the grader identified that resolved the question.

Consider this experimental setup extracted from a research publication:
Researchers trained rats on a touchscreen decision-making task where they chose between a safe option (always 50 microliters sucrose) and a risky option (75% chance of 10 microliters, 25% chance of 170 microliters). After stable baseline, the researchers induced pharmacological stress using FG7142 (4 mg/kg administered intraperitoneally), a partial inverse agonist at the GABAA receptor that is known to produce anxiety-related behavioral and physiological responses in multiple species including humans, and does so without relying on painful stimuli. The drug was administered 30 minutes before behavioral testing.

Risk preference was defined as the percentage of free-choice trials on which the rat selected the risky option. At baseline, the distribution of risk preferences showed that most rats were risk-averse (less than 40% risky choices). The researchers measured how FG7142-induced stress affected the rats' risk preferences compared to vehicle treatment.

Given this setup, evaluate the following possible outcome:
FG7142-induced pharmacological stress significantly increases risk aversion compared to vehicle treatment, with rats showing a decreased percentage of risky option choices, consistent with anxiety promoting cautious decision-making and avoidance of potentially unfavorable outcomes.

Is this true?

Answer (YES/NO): YES